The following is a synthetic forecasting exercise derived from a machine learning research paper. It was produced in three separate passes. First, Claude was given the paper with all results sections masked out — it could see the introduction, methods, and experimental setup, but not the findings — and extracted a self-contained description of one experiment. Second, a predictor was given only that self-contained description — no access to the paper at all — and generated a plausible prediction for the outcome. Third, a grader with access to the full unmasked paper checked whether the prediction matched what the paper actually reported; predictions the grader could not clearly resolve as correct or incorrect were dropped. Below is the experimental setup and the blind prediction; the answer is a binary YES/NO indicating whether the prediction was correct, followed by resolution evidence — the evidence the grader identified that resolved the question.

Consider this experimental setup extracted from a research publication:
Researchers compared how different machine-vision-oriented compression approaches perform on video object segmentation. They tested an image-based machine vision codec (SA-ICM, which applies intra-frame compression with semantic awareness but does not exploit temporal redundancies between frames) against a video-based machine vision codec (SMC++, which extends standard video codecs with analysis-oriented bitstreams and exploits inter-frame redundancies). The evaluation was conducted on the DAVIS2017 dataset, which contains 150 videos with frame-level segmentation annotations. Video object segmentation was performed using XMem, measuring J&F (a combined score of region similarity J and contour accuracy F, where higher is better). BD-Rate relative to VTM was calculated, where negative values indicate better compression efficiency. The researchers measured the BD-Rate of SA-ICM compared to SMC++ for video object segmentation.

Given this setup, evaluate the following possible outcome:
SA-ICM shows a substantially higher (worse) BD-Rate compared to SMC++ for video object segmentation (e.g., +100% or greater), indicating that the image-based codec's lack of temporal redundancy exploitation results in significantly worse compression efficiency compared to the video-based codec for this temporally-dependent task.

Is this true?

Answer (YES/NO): YES